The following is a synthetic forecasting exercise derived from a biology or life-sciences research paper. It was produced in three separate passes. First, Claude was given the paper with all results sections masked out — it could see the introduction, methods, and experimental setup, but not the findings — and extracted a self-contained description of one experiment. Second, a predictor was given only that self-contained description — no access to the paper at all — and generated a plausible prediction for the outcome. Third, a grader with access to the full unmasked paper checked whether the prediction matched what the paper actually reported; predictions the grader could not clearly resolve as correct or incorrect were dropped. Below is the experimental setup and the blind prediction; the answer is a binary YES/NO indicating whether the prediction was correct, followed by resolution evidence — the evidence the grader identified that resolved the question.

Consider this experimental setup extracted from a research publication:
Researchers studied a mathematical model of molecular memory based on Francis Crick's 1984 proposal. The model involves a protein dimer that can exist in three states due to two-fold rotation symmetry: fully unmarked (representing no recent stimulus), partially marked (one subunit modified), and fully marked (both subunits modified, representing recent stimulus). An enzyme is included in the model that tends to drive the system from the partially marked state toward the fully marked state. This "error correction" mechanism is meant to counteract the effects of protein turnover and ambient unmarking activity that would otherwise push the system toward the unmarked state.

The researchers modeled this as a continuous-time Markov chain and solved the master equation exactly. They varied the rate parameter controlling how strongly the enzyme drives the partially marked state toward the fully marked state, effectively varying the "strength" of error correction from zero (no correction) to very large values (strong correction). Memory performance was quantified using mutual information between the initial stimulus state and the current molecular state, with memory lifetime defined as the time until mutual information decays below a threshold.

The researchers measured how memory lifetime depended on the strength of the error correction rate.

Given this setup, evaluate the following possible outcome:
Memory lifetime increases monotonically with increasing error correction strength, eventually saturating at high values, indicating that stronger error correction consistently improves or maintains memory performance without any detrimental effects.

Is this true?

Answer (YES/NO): NO